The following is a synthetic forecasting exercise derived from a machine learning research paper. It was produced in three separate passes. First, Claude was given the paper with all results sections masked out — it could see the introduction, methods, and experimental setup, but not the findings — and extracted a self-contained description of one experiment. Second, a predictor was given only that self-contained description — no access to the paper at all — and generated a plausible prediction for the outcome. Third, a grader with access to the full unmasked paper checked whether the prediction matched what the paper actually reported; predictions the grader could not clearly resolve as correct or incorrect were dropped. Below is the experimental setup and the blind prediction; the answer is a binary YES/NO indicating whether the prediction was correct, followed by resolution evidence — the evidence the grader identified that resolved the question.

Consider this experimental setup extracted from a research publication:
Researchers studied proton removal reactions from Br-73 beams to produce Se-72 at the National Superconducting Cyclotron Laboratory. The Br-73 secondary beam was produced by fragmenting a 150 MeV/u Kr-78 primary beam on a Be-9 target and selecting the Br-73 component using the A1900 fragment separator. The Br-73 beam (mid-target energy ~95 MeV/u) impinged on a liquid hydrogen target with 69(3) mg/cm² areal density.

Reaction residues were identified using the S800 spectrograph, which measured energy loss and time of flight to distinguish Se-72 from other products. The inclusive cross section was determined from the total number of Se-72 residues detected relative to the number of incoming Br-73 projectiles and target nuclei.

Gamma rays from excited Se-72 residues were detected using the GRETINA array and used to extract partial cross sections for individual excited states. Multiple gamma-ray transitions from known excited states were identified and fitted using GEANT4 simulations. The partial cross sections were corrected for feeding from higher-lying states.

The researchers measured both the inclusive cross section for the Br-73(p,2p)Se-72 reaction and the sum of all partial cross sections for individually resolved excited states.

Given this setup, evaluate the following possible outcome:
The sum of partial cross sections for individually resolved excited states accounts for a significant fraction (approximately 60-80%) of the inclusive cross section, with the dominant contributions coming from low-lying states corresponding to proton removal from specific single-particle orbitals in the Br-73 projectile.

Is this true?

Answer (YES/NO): YES